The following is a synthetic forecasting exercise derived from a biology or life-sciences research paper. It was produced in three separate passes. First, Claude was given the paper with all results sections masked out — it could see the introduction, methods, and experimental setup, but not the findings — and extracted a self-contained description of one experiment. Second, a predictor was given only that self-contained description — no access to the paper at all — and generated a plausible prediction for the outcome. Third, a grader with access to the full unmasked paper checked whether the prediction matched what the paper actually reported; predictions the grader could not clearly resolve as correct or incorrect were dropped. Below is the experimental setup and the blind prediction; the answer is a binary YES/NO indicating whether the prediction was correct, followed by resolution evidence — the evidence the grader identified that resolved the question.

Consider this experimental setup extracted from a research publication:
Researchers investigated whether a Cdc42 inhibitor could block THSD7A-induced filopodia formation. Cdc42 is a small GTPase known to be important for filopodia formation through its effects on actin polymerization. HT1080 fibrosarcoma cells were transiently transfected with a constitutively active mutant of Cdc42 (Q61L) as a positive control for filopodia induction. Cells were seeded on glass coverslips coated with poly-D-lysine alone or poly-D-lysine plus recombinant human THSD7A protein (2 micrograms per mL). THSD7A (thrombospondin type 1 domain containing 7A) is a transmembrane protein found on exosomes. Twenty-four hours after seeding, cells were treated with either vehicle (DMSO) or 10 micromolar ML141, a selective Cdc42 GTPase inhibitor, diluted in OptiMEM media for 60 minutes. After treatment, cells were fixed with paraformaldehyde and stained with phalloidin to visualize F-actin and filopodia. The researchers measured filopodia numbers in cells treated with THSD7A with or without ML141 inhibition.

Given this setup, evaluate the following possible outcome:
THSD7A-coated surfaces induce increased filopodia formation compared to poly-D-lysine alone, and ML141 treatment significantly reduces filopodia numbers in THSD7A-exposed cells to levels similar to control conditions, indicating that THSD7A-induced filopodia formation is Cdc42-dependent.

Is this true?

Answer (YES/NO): YES